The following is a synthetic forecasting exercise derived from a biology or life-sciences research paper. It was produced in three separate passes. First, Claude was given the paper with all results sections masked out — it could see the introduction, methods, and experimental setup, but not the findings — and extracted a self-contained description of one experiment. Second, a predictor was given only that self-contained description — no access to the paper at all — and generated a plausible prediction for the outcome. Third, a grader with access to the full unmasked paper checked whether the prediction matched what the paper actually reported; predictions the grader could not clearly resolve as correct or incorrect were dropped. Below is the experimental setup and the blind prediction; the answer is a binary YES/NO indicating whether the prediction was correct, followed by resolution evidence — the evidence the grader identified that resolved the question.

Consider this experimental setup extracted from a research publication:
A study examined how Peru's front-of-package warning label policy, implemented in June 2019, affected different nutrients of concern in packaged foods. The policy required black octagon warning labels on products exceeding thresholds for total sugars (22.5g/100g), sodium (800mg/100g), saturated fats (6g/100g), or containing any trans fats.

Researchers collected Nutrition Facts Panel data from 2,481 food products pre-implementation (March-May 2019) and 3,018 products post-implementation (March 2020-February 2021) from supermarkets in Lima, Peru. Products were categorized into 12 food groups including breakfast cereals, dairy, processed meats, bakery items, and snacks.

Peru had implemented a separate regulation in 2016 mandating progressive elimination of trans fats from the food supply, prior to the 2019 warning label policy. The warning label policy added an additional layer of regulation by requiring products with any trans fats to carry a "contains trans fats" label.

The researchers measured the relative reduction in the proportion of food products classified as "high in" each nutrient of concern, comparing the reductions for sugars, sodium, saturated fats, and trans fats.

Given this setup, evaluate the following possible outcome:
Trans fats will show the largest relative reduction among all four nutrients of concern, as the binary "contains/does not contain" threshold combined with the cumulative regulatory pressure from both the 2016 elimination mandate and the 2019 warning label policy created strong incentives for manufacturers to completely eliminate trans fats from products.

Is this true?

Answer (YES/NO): YES